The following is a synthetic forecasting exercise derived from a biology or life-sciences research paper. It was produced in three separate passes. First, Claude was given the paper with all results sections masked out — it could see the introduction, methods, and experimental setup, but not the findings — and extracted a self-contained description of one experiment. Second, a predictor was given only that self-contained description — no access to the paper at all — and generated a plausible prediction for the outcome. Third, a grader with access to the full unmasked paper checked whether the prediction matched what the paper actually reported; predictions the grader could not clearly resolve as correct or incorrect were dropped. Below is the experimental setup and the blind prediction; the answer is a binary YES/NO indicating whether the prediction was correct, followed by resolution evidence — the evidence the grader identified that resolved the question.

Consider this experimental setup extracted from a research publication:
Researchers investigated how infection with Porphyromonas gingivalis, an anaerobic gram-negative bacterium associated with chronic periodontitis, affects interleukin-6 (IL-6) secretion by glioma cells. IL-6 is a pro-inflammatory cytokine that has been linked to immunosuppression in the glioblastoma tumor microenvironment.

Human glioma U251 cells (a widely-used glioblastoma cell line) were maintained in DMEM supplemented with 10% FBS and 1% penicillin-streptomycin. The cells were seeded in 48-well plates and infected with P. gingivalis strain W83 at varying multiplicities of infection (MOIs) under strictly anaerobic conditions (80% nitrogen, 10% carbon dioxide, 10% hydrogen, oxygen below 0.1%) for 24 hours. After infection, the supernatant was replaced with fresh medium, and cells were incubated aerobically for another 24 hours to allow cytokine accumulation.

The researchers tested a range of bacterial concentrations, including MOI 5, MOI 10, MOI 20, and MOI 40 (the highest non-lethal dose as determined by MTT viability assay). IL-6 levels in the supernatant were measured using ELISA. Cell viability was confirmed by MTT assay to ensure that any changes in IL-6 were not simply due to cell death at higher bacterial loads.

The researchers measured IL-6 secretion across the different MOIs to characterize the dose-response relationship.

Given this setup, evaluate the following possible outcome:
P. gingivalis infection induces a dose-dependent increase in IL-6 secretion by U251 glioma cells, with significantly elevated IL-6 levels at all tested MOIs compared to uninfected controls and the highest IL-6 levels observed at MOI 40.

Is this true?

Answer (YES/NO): NO